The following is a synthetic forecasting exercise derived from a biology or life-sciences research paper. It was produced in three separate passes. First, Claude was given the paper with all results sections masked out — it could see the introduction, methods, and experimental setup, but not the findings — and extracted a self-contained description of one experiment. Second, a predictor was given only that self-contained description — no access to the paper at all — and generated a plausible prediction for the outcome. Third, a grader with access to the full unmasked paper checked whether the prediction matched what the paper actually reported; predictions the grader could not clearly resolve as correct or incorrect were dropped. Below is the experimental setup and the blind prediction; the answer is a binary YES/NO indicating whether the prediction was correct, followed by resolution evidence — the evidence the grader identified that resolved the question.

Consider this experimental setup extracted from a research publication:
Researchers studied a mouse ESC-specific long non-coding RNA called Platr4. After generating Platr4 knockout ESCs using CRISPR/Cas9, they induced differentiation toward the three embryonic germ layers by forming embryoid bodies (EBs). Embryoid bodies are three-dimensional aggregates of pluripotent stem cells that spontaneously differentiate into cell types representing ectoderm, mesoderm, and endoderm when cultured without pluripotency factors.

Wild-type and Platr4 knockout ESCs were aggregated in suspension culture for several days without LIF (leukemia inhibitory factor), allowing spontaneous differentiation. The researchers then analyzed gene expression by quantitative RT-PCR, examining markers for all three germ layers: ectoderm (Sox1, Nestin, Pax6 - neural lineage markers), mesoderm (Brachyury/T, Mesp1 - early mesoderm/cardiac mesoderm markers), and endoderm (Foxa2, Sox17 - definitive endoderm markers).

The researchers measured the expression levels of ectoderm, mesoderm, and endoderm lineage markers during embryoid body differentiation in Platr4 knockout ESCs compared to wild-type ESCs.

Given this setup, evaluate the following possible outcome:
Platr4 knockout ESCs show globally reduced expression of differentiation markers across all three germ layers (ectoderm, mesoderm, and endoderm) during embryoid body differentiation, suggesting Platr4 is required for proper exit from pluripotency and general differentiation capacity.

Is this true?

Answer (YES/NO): NO